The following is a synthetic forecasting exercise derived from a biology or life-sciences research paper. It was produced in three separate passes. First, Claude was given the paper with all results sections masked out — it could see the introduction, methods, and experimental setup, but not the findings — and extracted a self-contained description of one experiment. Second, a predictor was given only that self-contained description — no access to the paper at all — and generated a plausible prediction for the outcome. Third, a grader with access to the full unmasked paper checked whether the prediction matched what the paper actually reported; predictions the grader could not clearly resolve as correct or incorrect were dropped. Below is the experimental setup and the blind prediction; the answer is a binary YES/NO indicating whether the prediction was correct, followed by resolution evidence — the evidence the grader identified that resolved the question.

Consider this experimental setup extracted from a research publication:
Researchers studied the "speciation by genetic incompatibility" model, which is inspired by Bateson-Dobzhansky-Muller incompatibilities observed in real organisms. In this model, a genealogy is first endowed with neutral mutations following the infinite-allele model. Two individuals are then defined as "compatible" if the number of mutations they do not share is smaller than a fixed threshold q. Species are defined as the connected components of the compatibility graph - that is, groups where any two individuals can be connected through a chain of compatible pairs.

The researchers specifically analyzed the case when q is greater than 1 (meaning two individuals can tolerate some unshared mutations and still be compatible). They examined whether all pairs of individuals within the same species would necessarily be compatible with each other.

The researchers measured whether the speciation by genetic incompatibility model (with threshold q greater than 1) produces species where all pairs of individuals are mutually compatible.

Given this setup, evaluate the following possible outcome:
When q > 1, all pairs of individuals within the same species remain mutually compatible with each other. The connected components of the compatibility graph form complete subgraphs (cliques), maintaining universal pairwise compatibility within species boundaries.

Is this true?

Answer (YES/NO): NO